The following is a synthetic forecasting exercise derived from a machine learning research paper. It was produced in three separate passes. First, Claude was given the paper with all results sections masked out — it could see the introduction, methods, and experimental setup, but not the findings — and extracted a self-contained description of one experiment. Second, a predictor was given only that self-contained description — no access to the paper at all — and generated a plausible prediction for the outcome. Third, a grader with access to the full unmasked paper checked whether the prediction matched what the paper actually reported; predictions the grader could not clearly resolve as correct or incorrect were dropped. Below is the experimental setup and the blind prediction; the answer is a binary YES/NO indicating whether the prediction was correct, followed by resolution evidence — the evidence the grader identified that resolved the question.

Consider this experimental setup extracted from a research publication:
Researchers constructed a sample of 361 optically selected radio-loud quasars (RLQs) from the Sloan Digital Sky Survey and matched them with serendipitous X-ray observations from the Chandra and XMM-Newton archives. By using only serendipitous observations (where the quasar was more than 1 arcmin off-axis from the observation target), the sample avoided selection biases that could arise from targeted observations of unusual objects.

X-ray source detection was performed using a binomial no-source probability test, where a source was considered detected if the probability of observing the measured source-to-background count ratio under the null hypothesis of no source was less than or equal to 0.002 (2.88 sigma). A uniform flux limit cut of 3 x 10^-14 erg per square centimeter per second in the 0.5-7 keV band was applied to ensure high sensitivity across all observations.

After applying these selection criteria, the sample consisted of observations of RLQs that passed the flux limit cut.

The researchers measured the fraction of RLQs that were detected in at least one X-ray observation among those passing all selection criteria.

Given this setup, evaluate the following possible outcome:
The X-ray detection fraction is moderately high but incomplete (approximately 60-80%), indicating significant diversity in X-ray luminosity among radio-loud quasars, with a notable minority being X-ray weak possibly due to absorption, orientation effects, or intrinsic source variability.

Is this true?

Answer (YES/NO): NO